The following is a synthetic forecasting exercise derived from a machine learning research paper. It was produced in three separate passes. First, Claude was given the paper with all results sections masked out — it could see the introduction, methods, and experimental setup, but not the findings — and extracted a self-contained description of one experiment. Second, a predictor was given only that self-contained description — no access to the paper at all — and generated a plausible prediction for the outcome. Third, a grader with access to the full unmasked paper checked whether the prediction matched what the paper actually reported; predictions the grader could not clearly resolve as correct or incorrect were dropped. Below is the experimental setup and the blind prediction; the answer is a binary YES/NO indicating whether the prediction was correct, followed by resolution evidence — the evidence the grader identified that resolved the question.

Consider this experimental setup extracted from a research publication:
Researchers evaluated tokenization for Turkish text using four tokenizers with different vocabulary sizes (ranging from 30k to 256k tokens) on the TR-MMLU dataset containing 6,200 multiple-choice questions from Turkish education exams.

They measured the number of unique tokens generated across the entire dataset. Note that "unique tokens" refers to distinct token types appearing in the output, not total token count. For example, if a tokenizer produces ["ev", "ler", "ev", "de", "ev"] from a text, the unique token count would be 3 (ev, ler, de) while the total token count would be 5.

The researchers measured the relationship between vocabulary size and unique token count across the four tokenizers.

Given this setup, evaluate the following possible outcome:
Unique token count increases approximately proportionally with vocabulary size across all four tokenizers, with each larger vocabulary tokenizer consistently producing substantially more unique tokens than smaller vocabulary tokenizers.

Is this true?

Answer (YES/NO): NO